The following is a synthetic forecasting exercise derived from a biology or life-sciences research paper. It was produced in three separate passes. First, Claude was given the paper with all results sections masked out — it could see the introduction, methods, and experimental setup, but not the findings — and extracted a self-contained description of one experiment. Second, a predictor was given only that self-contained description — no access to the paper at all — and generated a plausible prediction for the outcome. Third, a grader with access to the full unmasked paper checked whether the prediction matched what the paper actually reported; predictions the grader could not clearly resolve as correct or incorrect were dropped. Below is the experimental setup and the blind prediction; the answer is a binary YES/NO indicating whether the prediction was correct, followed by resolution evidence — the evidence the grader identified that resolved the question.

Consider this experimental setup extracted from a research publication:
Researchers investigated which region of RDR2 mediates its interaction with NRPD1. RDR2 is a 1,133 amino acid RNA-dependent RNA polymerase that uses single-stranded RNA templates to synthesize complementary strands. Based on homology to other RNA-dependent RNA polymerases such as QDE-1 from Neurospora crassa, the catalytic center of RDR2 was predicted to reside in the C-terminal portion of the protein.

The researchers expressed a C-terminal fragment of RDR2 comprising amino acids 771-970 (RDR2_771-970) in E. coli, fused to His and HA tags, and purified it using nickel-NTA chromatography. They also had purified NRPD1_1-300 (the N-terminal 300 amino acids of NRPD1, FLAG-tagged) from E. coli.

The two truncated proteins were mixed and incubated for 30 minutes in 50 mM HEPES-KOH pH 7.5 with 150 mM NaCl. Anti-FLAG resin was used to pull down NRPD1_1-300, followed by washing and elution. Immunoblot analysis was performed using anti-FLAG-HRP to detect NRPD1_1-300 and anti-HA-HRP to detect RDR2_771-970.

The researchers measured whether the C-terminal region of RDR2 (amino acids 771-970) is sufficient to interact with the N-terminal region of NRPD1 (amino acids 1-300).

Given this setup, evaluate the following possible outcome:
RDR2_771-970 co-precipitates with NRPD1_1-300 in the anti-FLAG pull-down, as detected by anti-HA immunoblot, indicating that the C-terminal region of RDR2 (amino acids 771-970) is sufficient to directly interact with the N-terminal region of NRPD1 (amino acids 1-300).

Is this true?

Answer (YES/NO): YES